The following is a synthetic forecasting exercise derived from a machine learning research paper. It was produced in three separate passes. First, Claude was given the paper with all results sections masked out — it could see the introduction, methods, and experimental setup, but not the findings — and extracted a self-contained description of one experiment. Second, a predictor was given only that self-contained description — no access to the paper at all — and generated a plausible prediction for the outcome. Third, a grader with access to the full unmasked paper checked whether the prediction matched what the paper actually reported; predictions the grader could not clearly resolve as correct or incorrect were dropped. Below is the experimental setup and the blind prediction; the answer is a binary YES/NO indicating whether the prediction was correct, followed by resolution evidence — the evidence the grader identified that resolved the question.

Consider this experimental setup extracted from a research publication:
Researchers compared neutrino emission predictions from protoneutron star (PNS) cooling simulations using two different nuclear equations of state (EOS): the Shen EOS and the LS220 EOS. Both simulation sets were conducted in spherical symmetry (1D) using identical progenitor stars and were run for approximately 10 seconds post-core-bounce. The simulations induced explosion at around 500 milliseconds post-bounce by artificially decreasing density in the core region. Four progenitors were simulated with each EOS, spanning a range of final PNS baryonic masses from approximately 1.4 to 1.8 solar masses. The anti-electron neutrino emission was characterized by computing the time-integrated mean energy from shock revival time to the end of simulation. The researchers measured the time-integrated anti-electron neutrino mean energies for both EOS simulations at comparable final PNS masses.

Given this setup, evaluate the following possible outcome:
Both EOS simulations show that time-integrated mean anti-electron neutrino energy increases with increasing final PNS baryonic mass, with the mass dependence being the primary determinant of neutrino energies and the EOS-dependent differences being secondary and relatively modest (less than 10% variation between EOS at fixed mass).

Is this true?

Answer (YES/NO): NO